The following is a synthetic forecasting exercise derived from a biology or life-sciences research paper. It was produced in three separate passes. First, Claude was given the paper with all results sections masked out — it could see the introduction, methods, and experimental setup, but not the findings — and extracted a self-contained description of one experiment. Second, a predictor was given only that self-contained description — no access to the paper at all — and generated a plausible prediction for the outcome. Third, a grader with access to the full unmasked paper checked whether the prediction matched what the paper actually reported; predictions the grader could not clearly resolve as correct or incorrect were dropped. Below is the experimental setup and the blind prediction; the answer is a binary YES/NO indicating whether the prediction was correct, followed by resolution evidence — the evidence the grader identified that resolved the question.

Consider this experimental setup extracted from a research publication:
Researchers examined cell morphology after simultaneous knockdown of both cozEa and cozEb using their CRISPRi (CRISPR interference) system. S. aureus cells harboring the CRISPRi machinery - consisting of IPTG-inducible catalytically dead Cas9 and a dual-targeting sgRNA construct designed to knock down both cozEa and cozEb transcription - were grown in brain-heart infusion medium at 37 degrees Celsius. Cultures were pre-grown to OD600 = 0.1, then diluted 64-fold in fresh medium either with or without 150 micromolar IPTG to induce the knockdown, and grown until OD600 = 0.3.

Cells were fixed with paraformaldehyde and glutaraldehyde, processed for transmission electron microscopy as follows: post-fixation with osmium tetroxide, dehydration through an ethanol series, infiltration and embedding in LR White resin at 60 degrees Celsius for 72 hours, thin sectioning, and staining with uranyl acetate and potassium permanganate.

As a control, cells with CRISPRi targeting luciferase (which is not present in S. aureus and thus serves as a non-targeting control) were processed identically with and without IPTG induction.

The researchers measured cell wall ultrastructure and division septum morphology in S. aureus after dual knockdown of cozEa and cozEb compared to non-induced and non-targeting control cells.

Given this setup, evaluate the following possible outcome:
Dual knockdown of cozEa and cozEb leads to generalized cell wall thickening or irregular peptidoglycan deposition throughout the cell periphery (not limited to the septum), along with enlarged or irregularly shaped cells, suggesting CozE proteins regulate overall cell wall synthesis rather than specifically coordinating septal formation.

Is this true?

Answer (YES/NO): NO